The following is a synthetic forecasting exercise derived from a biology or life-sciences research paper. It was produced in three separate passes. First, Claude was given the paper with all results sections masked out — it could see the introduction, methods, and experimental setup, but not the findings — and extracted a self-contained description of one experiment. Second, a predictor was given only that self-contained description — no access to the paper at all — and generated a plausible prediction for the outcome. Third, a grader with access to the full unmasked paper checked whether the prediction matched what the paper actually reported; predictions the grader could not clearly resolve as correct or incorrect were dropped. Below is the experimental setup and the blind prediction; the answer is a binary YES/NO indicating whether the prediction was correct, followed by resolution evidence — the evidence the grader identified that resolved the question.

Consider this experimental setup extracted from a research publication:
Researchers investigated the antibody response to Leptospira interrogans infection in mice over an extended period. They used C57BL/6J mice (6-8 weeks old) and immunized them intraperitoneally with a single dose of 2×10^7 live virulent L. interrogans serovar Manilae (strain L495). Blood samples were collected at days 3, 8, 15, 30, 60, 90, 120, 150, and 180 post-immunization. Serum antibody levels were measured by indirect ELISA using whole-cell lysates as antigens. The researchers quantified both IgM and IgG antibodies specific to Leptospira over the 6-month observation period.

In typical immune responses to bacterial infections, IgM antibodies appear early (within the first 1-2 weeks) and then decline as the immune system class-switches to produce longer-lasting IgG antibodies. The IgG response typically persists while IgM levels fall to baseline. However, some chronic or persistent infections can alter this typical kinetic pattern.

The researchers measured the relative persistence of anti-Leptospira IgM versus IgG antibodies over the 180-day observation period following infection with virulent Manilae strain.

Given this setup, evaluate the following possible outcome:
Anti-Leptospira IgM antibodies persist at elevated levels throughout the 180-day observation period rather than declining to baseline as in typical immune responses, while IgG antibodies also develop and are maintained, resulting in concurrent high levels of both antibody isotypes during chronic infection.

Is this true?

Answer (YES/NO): YES